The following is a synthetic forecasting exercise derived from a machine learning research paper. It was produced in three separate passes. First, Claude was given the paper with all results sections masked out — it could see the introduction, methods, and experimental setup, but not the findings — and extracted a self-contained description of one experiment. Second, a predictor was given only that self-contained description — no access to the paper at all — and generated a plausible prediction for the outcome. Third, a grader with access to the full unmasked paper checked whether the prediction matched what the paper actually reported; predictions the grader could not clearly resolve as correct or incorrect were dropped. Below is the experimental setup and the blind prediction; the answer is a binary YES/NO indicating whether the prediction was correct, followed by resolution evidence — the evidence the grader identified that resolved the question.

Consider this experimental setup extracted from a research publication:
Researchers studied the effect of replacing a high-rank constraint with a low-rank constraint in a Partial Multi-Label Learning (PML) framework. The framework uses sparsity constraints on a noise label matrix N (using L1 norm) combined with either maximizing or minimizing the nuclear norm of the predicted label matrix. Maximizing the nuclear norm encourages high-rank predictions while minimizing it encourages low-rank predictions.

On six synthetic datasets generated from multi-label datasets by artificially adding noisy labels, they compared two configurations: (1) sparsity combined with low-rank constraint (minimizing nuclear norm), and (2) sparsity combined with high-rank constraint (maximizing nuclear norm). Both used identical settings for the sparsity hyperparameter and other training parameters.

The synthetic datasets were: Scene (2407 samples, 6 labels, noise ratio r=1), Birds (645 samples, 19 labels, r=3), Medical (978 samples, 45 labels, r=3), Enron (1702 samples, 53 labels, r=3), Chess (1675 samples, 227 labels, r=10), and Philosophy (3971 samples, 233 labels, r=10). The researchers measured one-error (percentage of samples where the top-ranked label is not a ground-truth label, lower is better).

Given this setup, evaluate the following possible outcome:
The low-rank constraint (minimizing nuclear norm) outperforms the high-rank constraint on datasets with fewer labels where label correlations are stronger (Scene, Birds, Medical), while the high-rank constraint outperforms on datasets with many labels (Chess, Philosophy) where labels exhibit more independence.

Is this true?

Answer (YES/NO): NO